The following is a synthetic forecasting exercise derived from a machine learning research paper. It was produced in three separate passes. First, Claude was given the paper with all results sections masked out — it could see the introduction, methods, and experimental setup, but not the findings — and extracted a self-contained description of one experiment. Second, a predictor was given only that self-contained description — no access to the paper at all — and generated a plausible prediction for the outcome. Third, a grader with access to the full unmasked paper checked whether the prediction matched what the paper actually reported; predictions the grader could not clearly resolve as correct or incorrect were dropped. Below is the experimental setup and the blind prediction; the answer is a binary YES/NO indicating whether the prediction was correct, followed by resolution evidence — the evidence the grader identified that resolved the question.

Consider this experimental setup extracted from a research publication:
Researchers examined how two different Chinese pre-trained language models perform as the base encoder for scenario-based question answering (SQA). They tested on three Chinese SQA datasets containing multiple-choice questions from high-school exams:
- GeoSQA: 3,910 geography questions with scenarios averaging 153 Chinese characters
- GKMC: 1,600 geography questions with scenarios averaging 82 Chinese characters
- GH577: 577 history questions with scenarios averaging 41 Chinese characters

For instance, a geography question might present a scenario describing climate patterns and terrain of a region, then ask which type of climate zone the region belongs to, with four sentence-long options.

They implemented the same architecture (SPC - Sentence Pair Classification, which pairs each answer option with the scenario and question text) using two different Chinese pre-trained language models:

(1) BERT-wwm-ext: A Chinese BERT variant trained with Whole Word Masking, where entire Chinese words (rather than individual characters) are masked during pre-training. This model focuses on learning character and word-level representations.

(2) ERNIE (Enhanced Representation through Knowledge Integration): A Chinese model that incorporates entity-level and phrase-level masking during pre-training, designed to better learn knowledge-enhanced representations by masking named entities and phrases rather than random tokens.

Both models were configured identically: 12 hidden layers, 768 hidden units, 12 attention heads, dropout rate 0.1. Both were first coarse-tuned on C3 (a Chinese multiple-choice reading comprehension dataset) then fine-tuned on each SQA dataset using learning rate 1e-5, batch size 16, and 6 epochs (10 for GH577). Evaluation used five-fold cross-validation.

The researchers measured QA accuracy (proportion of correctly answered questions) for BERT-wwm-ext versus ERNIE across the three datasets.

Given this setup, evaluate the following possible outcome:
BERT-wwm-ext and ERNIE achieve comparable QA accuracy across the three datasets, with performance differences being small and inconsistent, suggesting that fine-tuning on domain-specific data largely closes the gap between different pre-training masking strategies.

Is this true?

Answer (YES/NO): YES